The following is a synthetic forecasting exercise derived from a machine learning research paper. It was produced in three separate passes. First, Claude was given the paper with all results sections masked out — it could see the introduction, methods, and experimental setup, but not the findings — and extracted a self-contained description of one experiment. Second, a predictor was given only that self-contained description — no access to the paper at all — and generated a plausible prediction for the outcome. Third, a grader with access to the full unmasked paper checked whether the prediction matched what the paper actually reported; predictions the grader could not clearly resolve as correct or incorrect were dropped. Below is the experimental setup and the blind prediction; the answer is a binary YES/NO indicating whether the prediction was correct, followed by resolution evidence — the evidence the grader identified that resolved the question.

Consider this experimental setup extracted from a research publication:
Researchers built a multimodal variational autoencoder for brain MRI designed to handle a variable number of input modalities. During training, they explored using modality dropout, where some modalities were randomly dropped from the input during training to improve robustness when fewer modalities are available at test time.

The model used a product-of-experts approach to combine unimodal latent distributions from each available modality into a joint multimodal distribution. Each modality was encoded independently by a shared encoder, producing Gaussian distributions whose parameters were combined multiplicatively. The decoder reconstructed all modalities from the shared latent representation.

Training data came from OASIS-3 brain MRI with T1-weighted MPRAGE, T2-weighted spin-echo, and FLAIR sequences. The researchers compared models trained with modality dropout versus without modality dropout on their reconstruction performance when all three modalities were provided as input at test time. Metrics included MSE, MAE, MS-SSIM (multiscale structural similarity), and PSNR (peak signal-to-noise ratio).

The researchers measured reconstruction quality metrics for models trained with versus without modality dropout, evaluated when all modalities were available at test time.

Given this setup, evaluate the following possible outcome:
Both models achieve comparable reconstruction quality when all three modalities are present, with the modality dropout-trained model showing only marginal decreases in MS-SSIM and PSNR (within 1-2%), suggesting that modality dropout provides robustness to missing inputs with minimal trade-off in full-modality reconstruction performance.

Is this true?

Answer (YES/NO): NO